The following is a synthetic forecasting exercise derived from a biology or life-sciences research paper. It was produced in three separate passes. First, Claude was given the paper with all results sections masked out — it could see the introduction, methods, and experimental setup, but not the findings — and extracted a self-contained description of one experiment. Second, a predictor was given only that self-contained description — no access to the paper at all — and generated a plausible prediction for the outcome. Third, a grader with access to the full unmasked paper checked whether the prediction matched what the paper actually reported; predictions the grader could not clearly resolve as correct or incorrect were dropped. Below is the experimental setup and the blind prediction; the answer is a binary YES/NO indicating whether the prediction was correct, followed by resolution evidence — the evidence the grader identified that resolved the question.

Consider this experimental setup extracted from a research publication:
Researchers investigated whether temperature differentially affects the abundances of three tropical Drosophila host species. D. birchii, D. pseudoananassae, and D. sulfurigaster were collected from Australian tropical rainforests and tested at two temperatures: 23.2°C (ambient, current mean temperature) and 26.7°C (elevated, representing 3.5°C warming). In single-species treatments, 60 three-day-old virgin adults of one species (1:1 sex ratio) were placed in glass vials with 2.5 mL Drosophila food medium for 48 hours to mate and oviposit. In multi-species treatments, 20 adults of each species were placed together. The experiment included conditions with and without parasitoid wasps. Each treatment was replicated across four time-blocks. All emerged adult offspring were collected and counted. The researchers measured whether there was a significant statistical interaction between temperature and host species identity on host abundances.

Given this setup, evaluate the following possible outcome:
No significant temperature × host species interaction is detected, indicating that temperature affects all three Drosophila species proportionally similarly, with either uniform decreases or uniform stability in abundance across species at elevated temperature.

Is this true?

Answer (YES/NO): NO